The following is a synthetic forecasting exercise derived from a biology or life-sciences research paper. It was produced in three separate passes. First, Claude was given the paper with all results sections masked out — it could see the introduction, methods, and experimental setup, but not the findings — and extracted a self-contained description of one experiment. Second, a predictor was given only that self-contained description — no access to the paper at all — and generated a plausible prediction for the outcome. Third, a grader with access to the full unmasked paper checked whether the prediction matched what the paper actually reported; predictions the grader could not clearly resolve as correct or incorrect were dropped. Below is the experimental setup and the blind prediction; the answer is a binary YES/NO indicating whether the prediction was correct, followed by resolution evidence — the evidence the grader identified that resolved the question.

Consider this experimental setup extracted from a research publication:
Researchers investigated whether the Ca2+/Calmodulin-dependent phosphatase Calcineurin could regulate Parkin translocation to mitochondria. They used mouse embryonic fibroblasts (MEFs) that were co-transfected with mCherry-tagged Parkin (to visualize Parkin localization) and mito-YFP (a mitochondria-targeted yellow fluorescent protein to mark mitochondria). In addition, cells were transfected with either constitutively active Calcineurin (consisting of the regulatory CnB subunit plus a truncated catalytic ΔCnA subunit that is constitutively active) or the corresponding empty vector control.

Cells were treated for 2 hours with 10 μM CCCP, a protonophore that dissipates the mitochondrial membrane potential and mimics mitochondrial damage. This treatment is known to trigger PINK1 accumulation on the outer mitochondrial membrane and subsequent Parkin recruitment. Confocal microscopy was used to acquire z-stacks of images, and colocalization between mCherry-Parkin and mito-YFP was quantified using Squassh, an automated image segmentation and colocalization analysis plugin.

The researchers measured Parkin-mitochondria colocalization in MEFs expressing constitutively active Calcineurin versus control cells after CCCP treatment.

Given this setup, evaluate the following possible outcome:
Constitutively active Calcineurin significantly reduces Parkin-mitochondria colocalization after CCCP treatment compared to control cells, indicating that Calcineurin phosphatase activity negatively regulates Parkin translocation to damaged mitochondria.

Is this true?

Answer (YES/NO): NO